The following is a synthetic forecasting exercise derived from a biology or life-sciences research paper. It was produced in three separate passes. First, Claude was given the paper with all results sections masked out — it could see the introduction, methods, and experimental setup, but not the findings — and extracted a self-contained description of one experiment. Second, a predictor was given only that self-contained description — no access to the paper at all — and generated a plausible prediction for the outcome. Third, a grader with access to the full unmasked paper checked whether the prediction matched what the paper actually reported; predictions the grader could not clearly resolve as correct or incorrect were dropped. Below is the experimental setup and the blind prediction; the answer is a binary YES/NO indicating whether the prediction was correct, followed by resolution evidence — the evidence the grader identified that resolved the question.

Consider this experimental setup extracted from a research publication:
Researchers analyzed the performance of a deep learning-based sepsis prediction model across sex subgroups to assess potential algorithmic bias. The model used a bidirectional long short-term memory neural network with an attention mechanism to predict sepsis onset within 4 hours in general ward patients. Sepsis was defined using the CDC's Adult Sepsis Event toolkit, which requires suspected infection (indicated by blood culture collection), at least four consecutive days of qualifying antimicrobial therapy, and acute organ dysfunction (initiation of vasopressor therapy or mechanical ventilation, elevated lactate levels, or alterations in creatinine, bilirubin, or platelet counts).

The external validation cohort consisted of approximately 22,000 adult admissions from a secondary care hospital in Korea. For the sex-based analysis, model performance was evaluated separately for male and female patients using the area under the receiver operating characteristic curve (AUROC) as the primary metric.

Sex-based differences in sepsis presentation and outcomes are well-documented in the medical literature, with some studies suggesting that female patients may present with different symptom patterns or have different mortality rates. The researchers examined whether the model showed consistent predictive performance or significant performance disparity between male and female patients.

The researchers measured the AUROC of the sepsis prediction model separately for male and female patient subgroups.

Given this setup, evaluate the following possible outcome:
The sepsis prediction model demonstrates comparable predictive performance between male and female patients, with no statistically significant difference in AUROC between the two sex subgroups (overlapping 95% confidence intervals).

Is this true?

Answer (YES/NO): YES